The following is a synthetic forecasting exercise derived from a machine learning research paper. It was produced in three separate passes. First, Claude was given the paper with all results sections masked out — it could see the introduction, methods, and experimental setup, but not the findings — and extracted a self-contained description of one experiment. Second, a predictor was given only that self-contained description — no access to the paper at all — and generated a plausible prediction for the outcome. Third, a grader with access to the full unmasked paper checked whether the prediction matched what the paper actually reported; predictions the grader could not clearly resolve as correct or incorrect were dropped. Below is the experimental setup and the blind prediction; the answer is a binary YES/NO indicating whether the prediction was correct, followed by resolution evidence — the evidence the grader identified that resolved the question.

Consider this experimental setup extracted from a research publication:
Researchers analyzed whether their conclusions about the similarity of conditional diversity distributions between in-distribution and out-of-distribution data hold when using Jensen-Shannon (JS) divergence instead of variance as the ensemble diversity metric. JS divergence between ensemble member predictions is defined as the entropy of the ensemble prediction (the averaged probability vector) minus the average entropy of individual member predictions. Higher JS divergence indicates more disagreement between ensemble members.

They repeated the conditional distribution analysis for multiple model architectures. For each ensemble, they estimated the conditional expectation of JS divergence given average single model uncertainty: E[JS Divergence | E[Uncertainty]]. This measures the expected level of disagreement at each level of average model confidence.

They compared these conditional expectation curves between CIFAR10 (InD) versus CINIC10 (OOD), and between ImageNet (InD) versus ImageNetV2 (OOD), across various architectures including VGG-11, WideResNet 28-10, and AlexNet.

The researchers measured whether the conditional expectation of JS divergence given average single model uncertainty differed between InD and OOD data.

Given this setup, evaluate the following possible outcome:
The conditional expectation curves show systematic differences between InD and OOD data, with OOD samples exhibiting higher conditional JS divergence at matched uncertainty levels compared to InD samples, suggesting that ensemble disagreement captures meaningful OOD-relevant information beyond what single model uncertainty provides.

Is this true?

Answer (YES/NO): NO